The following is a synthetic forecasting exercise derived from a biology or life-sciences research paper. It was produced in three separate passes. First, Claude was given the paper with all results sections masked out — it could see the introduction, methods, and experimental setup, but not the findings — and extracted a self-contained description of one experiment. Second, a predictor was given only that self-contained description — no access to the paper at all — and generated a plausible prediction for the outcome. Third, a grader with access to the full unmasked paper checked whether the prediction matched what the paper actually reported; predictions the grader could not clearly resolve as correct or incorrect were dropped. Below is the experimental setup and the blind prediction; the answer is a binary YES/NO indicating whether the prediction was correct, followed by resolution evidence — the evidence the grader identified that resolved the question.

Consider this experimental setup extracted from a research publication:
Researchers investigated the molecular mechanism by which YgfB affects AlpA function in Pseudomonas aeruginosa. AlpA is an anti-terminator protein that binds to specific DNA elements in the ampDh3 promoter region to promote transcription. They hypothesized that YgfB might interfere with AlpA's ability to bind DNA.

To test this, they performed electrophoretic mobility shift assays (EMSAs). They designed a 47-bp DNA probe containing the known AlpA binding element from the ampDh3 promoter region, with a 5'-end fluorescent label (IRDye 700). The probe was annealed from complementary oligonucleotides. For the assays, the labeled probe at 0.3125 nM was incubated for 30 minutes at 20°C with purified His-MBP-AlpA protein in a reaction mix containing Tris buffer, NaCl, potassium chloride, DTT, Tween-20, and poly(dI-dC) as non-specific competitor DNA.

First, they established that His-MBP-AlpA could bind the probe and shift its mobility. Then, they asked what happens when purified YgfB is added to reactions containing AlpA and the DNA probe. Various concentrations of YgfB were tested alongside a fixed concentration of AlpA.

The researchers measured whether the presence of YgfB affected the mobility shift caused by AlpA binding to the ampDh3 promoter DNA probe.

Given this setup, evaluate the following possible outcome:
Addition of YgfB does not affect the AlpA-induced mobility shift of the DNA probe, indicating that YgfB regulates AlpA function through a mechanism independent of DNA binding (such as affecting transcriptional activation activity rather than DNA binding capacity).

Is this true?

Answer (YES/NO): NO